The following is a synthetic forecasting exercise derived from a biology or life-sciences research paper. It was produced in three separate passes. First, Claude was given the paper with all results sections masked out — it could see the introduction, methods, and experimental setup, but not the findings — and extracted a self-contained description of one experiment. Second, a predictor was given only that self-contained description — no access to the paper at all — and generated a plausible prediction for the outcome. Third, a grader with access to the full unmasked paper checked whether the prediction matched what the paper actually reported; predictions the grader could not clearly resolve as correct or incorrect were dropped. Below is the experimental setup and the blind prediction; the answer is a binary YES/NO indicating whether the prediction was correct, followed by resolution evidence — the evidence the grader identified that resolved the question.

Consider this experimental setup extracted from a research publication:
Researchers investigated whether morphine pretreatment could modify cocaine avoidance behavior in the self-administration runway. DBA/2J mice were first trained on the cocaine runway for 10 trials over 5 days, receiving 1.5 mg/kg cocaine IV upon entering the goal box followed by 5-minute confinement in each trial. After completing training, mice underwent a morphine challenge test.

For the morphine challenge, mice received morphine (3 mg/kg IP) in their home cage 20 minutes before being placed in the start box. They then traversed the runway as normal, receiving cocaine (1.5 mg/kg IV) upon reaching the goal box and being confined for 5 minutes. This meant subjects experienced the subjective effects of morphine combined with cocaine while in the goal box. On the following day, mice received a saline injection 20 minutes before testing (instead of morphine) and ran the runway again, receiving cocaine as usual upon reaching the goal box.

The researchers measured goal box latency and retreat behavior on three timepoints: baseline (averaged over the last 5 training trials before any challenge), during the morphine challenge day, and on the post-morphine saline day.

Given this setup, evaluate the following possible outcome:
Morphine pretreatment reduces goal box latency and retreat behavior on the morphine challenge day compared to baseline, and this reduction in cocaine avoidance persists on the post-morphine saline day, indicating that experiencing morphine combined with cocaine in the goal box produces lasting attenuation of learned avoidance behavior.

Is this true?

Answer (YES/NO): NO